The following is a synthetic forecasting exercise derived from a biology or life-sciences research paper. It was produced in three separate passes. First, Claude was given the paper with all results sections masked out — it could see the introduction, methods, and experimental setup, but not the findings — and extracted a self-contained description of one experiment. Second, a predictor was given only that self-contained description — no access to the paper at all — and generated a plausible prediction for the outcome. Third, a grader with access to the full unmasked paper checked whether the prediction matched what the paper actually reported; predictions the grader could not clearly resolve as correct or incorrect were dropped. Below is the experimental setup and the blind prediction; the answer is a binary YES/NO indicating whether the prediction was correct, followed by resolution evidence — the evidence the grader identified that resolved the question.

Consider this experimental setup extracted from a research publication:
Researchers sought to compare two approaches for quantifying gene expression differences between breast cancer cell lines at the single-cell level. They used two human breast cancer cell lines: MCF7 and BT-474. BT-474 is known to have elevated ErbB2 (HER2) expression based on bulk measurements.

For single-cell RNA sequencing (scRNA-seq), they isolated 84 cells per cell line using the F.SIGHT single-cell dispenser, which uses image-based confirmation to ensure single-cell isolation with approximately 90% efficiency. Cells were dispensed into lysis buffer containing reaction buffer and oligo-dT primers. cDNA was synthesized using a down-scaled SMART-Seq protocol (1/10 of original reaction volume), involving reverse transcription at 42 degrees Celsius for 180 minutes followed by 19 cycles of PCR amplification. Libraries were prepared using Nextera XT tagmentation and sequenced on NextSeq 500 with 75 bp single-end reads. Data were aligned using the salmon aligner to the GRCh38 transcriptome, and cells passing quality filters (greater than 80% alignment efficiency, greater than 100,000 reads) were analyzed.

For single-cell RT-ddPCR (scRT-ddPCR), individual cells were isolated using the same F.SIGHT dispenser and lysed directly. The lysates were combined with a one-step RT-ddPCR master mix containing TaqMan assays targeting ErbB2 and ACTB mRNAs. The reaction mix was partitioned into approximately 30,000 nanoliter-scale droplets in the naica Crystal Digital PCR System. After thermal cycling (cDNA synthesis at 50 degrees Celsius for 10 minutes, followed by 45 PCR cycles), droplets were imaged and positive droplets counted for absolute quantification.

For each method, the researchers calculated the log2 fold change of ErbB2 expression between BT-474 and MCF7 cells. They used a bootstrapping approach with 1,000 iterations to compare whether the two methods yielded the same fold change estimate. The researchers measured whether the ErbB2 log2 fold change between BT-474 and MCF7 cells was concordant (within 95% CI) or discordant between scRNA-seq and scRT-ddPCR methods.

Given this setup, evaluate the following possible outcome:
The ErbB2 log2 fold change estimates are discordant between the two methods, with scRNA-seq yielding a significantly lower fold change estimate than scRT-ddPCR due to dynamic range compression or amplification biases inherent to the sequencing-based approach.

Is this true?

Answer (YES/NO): YES